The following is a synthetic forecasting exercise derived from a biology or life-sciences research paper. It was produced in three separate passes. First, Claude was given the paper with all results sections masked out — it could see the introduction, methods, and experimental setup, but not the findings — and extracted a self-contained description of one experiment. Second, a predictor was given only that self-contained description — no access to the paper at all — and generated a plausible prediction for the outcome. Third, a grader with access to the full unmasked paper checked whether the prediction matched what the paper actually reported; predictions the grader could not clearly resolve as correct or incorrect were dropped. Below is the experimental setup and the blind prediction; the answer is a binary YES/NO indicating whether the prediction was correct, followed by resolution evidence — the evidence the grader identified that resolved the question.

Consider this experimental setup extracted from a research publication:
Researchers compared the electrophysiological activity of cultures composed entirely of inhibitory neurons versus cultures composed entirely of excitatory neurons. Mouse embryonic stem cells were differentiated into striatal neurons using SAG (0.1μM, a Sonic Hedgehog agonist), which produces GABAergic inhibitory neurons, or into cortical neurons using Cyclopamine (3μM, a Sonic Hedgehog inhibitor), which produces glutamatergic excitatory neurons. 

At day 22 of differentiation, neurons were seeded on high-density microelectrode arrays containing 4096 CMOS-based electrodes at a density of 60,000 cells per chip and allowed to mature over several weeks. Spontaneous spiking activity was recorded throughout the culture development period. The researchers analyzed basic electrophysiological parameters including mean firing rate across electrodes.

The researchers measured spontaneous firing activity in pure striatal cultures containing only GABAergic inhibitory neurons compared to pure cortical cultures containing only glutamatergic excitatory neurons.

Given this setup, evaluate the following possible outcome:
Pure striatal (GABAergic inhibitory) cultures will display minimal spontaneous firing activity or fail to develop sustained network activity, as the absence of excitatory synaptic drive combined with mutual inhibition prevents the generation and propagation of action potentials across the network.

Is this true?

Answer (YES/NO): NO